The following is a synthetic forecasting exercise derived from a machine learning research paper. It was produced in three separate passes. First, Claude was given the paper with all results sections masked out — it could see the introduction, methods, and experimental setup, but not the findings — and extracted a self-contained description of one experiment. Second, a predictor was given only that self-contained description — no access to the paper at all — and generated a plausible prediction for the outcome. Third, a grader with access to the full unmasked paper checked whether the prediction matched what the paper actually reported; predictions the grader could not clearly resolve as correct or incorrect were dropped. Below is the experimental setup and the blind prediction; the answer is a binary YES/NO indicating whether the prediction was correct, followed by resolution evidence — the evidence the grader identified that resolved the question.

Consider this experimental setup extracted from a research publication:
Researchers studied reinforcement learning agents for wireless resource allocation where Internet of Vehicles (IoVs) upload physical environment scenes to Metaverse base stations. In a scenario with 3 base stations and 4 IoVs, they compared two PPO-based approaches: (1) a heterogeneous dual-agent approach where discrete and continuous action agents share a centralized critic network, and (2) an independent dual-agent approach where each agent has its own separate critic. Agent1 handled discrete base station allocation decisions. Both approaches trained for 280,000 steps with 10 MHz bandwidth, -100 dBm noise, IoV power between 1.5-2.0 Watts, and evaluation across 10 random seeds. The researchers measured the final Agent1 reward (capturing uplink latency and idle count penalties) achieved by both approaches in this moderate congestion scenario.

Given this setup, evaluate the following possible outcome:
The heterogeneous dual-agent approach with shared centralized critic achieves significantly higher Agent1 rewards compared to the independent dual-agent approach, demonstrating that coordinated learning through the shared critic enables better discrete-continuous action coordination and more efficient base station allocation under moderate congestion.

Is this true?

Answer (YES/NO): NO